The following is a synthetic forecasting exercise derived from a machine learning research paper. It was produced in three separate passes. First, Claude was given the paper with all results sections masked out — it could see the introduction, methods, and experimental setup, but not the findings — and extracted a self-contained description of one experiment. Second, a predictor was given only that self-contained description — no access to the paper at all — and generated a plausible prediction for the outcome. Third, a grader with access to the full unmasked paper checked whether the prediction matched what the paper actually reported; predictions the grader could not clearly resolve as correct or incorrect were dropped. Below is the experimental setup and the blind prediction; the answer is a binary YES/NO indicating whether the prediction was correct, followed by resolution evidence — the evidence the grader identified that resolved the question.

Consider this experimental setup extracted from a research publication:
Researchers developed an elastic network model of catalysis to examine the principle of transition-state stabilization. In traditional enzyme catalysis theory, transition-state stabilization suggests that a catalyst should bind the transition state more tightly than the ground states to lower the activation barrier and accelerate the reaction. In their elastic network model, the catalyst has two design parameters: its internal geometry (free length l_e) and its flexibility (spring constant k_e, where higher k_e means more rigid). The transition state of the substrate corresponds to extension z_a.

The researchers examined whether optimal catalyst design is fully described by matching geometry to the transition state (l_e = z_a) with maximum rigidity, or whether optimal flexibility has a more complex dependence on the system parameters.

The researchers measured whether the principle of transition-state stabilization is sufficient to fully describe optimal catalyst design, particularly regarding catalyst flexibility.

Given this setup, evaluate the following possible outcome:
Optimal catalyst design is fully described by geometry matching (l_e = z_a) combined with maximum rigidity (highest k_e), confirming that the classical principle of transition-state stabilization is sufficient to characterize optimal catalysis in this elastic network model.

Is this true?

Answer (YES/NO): NO